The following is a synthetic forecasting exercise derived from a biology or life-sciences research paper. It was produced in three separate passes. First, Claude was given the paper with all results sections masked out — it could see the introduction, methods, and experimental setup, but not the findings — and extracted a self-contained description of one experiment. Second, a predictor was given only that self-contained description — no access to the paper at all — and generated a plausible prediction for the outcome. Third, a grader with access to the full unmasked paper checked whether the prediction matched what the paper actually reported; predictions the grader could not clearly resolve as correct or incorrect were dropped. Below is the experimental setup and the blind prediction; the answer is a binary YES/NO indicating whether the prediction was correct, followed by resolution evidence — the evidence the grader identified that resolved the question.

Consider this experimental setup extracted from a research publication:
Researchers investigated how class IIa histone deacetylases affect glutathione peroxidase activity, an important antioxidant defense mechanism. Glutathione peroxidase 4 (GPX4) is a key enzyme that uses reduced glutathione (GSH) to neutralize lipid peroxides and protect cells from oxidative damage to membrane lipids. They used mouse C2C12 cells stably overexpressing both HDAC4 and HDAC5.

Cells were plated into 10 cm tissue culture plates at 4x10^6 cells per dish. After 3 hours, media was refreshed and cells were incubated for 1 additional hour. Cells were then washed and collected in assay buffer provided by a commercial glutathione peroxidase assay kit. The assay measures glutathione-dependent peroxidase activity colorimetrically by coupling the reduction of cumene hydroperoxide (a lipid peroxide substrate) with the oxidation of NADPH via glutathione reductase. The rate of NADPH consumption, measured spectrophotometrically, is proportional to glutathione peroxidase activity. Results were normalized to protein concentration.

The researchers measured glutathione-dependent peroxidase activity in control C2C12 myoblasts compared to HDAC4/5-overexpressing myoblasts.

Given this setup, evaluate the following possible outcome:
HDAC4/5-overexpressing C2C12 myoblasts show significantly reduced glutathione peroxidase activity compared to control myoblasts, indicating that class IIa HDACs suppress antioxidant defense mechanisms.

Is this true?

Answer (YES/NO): NO